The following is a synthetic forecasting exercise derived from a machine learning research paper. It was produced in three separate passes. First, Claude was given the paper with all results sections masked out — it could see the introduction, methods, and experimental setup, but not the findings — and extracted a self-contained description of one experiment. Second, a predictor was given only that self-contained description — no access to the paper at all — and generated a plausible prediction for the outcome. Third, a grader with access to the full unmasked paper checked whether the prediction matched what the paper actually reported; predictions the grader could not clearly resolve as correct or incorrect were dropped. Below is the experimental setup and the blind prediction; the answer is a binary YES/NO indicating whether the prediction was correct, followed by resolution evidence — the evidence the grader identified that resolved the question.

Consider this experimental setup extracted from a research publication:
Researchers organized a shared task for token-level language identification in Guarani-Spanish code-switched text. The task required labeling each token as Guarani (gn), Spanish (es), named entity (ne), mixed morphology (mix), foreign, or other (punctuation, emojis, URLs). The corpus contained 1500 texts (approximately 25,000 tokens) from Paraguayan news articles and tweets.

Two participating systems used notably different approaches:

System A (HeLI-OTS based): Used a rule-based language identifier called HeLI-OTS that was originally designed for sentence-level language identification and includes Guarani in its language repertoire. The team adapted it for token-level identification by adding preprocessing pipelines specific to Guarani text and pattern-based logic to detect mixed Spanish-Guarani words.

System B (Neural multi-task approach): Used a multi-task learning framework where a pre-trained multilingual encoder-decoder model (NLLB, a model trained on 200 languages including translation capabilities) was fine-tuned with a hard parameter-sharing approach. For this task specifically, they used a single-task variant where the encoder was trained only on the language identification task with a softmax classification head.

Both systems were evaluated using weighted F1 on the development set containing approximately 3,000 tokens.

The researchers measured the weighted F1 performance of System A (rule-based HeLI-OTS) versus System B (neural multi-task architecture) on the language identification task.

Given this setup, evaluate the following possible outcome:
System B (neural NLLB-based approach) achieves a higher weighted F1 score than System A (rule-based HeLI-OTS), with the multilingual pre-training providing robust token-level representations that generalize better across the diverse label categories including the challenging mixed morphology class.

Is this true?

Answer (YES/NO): NO